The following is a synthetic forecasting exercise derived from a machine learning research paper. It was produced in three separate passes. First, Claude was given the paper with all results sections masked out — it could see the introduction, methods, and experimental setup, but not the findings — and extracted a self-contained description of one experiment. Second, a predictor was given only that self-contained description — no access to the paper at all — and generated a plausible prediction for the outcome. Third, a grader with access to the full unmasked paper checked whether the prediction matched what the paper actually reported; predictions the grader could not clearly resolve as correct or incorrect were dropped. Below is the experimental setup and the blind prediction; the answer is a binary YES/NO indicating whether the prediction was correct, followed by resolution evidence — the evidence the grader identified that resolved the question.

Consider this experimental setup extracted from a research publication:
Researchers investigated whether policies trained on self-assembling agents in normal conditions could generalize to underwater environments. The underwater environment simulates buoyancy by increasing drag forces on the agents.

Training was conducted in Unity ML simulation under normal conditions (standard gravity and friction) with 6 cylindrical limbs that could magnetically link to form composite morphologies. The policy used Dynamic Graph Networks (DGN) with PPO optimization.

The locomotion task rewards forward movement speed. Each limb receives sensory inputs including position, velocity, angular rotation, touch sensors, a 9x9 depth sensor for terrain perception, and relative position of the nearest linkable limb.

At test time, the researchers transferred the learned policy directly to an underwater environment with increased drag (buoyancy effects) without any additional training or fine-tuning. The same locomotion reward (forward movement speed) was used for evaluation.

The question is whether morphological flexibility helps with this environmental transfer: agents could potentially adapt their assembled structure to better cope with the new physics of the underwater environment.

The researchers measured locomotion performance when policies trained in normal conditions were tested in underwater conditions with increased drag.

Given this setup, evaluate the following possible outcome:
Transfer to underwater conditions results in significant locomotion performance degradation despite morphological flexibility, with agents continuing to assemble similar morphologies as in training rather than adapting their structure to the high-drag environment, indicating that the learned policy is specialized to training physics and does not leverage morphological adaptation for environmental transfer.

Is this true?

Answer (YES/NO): NO